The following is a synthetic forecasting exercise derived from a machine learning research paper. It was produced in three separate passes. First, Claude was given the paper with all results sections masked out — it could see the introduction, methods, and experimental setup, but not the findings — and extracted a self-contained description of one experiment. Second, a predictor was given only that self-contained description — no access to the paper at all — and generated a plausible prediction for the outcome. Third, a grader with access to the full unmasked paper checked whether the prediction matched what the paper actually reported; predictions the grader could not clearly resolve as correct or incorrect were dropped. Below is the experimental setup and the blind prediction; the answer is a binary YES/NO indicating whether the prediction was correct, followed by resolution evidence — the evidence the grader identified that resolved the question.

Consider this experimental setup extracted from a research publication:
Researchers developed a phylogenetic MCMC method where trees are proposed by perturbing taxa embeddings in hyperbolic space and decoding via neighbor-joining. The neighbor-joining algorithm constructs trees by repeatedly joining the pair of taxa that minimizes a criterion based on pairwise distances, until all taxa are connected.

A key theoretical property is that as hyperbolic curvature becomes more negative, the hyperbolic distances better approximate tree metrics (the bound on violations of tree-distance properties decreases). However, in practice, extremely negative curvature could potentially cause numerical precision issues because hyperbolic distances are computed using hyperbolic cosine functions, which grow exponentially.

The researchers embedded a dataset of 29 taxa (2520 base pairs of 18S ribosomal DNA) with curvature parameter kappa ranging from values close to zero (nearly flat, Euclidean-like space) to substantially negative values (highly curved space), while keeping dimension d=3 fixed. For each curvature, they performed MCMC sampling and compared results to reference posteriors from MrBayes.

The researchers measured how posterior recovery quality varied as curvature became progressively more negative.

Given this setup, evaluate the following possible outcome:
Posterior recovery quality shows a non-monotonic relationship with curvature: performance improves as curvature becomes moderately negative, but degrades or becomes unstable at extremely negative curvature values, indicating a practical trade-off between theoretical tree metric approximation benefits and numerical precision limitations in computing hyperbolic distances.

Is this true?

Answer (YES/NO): NO